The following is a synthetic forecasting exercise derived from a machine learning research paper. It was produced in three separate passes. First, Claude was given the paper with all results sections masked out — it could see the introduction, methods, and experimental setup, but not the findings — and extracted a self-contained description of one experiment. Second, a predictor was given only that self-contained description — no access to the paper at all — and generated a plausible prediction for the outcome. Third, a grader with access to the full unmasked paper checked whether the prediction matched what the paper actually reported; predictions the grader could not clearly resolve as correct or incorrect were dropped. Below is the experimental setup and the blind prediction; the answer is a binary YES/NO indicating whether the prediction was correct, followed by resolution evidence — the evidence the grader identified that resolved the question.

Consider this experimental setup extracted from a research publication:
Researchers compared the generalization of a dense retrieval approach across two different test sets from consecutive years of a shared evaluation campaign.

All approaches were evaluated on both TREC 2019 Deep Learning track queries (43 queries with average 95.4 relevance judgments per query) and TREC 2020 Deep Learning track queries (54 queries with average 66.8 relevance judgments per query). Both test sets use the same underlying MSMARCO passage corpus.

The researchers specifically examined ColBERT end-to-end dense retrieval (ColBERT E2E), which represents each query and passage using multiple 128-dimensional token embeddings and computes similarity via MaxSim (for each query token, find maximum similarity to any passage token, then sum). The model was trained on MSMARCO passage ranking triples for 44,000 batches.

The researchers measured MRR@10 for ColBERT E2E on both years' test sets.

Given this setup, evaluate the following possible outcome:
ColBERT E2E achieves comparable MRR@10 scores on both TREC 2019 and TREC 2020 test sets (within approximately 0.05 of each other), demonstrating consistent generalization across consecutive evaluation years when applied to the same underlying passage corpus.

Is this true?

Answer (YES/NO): YES